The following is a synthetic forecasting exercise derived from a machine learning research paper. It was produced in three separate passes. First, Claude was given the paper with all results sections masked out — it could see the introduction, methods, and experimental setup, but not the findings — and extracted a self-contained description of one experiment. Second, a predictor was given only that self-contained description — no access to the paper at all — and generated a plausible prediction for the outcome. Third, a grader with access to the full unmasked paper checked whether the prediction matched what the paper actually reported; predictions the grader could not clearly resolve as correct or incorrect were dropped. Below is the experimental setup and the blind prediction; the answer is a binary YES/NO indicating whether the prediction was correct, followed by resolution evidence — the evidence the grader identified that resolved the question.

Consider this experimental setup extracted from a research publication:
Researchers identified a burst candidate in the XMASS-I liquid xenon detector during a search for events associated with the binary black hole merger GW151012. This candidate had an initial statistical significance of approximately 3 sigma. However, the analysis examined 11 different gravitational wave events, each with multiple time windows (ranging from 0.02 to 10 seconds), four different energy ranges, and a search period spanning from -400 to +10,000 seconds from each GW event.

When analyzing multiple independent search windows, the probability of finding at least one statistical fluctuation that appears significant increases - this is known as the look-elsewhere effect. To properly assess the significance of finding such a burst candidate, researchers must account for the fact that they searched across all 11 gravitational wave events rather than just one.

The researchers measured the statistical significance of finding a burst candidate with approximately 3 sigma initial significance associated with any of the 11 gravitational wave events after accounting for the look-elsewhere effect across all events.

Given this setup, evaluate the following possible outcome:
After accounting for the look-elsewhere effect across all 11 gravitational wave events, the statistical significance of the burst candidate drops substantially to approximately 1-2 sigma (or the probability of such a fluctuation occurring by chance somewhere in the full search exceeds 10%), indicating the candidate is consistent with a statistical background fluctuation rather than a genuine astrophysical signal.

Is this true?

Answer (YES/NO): NO